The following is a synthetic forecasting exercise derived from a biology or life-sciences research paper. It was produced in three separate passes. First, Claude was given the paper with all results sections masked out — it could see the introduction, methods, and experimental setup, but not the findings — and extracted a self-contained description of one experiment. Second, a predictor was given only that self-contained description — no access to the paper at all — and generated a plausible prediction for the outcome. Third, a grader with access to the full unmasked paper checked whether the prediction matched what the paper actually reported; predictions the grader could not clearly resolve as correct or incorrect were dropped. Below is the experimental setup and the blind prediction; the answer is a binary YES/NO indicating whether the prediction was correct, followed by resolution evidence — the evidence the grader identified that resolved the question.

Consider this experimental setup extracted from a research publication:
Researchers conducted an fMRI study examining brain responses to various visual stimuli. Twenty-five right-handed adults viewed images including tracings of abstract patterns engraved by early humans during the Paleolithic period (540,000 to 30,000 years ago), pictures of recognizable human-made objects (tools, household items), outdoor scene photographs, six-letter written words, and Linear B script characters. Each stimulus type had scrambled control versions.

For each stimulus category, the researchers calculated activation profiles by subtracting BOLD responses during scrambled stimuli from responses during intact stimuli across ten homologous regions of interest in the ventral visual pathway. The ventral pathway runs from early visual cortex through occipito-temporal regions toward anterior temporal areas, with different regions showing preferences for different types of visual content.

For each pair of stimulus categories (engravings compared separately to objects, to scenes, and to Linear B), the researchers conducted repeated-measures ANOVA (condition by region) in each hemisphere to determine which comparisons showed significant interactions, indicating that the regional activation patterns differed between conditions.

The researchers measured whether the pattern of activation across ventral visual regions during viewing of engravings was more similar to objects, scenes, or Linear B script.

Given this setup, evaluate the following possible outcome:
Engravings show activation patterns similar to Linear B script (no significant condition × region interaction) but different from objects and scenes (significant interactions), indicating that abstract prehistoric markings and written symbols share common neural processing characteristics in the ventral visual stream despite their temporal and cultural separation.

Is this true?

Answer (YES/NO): NO